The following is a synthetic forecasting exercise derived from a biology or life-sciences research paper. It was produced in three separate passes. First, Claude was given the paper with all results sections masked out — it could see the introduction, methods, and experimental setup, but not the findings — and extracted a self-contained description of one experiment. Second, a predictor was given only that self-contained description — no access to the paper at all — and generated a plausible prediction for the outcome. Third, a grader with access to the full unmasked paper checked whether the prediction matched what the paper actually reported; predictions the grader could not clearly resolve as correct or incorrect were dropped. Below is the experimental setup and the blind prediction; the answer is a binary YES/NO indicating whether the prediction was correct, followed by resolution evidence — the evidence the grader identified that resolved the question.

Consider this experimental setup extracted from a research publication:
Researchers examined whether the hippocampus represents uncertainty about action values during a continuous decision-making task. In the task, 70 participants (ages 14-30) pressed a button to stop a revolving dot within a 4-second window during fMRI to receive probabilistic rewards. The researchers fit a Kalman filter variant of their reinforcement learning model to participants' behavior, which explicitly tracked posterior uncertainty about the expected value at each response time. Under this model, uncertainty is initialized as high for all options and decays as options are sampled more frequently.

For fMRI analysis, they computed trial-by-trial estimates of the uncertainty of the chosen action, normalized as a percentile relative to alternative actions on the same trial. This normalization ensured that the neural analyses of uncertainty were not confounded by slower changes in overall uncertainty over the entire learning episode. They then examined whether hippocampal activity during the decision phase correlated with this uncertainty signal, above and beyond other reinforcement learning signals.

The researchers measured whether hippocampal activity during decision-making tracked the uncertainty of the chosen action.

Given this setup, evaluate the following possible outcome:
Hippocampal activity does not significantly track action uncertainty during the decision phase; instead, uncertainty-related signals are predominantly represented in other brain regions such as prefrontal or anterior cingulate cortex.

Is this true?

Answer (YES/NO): NO